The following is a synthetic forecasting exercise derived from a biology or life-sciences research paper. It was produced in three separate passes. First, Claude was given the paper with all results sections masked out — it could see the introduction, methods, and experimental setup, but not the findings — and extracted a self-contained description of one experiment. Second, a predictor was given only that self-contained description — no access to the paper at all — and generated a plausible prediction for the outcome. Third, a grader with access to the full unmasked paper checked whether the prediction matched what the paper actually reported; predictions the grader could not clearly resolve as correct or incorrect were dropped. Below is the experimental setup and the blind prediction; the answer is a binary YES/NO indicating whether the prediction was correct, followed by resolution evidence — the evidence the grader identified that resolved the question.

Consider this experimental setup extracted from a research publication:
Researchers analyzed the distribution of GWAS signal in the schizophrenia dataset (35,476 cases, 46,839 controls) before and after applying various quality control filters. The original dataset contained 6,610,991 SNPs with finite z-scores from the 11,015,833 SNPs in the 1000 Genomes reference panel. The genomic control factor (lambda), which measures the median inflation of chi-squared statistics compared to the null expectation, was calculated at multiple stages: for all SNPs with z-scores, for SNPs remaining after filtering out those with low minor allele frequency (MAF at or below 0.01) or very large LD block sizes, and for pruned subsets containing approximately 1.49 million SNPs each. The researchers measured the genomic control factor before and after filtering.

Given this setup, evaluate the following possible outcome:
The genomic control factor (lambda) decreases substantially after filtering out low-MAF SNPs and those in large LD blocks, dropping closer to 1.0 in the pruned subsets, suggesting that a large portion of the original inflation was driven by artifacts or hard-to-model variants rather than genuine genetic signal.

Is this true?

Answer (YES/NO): NO